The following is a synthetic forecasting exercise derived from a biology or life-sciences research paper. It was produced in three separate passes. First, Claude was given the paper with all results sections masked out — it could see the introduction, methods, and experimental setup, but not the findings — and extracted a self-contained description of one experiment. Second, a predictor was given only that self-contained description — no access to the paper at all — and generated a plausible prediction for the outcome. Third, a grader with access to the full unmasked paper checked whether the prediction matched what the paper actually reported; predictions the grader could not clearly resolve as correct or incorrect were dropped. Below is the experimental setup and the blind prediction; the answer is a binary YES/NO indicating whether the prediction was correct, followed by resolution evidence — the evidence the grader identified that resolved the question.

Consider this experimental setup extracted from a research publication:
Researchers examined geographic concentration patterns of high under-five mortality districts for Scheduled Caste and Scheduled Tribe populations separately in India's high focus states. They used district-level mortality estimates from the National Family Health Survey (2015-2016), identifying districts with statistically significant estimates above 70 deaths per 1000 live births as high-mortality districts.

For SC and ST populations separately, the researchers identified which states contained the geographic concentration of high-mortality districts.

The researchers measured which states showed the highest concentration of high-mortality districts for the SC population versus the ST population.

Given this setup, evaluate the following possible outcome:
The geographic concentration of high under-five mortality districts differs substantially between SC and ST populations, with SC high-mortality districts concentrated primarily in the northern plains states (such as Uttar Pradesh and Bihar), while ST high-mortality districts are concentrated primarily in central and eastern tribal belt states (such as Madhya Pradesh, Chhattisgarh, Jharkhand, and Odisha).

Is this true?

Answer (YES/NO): NO